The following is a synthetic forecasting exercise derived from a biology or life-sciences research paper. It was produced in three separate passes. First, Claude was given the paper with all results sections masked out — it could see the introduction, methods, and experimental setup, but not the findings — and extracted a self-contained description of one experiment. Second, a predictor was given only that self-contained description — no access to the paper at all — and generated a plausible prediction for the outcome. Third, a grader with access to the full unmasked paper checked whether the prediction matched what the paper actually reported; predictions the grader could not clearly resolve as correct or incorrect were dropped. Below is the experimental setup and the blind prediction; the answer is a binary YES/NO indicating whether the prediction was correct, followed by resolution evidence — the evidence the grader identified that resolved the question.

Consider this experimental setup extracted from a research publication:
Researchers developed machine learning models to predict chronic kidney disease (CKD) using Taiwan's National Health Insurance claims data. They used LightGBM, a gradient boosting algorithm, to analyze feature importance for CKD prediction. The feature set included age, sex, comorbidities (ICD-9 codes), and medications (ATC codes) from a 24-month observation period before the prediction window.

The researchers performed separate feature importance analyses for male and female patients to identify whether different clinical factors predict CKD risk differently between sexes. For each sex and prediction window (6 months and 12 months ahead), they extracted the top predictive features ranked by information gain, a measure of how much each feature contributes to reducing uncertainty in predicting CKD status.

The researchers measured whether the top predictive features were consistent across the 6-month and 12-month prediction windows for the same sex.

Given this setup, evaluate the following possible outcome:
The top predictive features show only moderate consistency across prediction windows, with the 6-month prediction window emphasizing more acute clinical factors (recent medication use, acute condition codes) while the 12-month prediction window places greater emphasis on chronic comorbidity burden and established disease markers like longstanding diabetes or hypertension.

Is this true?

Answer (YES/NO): NO